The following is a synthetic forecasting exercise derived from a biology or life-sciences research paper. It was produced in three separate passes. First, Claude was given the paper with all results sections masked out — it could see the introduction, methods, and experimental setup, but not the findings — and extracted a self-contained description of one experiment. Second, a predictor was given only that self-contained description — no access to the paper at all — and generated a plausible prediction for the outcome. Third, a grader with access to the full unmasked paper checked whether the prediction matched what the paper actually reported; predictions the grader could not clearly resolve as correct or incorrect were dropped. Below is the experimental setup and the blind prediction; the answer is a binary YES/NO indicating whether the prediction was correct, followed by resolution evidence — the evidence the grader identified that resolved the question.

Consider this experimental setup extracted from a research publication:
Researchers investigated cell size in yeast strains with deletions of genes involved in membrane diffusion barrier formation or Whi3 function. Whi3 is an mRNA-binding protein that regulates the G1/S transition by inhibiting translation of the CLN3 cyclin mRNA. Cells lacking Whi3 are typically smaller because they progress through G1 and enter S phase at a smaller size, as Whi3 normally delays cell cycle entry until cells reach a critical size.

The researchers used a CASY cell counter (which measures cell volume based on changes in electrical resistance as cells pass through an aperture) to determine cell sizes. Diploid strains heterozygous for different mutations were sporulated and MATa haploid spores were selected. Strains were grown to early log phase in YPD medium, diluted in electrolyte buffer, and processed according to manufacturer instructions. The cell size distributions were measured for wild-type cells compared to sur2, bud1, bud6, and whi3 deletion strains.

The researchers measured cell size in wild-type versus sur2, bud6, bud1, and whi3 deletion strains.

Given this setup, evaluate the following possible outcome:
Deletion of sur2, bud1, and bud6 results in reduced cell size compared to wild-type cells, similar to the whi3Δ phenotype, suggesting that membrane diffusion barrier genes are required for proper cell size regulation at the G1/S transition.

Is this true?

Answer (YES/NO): NO